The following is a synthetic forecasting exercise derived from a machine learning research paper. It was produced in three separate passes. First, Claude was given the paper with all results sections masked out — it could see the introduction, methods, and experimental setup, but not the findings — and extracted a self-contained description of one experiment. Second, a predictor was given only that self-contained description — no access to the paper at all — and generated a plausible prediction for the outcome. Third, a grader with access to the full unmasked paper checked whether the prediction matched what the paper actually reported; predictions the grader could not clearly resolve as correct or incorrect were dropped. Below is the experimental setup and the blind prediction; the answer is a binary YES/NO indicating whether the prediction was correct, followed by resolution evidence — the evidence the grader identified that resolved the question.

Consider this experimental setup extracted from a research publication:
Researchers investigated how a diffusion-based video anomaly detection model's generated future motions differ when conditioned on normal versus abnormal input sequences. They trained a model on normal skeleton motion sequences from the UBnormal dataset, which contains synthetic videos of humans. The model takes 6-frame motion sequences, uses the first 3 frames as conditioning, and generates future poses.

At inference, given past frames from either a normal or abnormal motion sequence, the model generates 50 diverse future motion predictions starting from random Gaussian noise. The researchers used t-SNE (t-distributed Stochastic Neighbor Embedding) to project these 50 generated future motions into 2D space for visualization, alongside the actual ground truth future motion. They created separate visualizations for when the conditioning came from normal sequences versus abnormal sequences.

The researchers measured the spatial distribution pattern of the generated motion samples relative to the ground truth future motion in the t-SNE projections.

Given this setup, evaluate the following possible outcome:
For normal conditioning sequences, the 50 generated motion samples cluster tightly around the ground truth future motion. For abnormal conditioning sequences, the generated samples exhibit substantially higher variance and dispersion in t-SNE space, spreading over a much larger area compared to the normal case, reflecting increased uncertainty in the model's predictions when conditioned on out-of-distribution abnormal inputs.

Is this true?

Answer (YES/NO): NO